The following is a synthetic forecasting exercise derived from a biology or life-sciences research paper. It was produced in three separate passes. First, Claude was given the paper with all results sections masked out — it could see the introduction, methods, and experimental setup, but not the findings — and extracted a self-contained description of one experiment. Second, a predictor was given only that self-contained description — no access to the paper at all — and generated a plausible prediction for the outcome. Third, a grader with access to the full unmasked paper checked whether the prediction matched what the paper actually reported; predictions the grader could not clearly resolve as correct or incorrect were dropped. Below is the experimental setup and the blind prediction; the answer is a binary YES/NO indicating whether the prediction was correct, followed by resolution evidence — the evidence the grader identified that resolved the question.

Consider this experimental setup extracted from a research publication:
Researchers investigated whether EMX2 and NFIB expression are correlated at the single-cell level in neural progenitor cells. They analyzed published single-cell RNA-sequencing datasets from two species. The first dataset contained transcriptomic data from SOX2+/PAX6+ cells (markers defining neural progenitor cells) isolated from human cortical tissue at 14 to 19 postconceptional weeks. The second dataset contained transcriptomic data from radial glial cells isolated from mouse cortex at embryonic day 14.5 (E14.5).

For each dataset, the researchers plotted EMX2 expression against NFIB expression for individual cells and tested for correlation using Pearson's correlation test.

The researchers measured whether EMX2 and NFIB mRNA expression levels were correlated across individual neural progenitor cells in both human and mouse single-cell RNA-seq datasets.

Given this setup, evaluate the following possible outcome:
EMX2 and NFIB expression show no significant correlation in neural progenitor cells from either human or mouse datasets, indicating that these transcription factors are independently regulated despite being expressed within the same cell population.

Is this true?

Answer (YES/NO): NO